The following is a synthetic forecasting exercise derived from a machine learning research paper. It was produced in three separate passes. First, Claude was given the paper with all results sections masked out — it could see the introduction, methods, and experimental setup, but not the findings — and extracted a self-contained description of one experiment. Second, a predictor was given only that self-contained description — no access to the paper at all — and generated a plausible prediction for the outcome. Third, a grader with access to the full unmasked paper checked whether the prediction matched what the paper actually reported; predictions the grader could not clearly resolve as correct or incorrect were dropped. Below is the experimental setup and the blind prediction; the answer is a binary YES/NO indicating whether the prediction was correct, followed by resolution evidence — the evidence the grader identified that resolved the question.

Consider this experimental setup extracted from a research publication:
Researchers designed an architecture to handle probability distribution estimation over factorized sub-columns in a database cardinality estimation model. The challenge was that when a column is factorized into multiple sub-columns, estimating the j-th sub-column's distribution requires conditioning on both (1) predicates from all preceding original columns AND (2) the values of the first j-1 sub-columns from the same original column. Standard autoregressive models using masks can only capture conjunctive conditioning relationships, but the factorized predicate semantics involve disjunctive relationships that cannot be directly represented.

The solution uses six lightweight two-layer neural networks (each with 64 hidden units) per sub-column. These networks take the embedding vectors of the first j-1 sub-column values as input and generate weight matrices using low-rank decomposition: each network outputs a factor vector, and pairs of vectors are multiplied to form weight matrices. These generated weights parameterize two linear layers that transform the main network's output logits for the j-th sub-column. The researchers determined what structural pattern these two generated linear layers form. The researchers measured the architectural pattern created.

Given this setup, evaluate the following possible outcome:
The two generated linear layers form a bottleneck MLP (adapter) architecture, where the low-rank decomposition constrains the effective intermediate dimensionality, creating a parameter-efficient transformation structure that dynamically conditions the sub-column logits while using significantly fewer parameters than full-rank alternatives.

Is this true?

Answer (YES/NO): YES